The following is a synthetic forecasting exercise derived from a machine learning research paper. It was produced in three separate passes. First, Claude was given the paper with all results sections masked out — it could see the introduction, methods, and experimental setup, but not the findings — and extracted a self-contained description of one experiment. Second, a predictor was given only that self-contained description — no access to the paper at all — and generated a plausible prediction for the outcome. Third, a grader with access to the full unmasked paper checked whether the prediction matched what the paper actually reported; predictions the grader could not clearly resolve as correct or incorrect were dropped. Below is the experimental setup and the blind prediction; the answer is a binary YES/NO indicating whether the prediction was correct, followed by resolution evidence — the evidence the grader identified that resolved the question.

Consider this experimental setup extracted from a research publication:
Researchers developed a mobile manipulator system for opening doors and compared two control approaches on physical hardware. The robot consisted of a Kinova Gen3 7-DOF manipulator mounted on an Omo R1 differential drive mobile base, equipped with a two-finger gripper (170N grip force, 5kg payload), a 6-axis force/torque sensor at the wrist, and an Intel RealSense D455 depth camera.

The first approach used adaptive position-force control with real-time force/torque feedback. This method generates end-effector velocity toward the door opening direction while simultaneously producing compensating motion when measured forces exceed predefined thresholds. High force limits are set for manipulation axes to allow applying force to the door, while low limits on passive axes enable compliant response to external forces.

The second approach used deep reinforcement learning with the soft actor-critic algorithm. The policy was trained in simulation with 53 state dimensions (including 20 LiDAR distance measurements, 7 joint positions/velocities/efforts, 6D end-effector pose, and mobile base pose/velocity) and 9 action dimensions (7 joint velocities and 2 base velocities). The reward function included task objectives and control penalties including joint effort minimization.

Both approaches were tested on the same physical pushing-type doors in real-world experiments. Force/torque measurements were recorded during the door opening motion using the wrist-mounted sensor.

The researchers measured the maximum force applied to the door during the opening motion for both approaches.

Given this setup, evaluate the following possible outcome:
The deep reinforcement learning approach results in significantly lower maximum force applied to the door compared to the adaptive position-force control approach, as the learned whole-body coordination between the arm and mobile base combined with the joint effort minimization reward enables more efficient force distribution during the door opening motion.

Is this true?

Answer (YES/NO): YES